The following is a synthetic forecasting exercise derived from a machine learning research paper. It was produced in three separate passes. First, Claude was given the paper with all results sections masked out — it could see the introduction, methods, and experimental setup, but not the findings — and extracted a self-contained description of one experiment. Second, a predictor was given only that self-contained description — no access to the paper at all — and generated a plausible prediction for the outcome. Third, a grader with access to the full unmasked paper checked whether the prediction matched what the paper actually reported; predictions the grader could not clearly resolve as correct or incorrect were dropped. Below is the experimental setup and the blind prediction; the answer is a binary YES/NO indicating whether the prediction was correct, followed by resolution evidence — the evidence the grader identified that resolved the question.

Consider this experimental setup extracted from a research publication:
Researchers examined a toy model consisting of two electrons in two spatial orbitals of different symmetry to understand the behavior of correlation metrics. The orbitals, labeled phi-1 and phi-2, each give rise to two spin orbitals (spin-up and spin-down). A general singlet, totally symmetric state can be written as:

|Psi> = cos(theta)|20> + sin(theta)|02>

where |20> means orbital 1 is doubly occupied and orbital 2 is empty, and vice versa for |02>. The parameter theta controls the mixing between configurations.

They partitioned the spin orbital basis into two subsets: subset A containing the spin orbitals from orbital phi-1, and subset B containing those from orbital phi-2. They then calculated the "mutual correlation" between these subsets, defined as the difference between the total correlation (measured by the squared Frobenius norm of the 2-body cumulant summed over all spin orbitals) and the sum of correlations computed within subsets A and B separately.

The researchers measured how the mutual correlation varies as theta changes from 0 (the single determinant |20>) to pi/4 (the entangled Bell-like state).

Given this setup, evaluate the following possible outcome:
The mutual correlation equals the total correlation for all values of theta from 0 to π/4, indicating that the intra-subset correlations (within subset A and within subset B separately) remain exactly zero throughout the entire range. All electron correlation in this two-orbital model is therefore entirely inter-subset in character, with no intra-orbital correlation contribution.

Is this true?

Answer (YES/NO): NO